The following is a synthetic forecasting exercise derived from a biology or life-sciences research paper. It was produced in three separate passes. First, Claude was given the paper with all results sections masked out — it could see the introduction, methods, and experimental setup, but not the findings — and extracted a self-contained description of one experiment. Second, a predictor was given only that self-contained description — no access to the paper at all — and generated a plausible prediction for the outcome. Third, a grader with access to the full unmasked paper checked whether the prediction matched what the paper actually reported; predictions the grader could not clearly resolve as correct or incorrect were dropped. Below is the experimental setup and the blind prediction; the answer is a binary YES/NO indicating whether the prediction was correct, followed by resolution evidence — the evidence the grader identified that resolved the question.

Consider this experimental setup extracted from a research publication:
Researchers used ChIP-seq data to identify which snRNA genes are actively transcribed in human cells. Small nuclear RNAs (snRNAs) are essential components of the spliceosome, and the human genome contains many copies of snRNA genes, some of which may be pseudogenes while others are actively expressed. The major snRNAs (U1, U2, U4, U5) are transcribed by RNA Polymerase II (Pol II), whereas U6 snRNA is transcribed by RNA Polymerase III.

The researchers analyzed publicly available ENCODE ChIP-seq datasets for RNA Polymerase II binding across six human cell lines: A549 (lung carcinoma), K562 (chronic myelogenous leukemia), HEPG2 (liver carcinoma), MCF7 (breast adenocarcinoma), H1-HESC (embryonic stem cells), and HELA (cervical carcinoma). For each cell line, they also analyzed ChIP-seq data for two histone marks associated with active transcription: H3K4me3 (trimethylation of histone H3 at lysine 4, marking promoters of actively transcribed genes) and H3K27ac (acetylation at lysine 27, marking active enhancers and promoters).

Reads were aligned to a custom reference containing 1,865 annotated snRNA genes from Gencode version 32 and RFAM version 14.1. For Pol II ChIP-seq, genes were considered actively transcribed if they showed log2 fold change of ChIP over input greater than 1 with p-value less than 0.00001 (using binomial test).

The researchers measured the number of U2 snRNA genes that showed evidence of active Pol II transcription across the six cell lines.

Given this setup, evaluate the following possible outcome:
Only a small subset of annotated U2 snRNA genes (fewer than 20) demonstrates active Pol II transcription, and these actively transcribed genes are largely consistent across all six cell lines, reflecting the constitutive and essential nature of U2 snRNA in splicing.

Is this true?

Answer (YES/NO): YES